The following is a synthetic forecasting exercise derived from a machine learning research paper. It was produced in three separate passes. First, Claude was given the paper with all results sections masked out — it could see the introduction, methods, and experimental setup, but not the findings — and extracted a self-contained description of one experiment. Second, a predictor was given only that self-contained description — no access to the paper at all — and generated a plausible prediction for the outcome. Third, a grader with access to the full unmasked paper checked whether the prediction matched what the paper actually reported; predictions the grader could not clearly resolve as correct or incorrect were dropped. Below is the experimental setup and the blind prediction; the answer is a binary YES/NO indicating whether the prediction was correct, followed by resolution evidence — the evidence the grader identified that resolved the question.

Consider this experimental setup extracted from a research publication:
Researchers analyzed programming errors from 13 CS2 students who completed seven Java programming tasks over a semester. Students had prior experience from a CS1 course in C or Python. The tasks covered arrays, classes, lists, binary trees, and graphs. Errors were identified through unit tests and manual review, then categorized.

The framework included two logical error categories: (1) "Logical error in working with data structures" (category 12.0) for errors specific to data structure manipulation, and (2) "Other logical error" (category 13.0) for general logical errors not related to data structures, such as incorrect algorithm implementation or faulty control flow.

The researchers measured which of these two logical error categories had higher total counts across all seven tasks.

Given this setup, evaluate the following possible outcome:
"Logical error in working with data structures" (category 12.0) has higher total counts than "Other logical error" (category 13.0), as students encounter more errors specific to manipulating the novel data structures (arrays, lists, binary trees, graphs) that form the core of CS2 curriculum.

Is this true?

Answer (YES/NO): YES